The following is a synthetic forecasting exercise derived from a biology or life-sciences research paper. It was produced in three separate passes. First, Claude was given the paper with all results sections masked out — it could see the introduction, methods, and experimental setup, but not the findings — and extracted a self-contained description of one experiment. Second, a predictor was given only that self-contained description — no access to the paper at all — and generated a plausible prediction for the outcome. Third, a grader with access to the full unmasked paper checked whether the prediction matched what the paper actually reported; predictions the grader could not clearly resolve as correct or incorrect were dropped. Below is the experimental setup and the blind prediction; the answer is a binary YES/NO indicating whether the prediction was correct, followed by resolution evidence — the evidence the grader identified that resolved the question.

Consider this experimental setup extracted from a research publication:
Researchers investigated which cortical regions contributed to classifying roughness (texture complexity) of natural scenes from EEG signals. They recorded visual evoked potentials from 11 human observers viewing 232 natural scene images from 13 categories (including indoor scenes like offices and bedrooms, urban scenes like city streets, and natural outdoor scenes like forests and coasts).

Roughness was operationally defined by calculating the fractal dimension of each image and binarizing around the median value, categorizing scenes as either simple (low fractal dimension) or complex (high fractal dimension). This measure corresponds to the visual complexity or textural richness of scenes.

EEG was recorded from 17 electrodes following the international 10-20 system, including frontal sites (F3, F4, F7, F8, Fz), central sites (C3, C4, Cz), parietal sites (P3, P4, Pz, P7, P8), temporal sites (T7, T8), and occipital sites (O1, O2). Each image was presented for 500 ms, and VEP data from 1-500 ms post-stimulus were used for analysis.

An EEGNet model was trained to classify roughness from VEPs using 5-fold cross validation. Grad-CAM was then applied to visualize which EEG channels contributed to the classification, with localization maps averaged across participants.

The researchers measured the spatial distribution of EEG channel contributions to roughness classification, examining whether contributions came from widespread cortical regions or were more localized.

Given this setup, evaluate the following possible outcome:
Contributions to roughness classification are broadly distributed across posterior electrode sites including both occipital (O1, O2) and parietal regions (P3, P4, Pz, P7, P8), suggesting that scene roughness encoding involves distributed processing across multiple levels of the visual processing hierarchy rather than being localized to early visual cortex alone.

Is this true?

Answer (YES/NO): NO